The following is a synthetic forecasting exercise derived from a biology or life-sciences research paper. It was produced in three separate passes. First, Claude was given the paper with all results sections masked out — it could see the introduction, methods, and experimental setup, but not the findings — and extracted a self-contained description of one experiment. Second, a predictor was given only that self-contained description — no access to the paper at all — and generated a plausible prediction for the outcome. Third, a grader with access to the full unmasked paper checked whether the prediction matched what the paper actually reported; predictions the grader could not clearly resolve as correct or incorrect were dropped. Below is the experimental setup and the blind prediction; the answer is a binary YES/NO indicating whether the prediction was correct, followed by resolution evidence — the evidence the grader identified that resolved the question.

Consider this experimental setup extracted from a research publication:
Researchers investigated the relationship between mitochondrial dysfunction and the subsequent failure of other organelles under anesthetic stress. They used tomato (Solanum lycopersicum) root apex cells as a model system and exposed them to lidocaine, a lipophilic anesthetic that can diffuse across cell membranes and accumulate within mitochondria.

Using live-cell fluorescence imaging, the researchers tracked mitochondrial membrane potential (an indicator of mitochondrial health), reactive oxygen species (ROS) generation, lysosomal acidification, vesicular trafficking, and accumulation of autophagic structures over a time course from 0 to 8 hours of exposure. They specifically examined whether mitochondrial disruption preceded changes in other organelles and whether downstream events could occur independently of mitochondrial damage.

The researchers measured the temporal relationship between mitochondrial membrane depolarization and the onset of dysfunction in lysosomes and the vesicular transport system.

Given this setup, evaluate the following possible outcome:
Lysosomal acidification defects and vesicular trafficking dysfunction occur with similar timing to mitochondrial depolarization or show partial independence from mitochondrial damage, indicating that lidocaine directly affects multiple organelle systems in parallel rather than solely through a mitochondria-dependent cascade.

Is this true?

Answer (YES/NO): NO